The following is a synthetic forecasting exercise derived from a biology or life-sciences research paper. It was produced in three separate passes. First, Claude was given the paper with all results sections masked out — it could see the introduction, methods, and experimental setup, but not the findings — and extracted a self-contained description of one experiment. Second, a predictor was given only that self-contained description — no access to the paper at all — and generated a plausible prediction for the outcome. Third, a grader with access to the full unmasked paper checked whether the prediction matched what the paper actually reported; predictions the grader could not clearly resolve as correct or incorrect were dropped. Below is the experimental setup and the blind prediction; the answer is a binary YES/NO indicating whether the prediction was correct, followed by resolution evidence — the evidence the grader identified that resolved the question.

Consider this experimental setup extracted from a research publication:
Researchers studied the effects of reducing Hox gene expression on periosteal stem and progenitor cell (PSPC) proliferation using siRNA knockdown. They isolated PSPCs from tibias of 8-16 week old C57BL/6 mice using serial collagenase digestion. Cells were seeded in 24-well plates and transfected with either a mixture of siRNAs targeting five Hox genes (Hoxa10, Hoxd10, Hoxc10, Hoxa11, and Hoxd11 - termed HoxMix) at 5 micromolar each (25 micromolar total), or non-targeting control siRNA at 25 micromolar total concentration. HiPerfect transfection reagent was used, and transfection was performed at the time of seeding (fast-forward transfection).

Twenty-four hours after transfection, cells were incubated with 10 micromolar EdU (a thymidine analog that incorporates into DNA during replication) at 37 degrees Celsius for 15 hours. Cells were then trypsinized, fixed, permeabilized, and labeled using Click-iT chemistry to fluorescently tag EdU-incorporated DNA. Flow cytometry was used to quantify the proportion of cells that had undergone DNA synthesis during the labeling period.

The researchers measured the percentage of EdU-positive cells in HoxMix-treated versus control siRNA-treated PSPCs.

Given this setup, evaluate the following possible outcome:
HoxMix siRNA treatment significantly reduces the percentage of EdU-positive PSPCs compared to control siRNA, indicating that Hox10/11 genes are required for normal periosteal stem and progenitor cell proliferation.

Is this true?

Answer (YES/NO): YES